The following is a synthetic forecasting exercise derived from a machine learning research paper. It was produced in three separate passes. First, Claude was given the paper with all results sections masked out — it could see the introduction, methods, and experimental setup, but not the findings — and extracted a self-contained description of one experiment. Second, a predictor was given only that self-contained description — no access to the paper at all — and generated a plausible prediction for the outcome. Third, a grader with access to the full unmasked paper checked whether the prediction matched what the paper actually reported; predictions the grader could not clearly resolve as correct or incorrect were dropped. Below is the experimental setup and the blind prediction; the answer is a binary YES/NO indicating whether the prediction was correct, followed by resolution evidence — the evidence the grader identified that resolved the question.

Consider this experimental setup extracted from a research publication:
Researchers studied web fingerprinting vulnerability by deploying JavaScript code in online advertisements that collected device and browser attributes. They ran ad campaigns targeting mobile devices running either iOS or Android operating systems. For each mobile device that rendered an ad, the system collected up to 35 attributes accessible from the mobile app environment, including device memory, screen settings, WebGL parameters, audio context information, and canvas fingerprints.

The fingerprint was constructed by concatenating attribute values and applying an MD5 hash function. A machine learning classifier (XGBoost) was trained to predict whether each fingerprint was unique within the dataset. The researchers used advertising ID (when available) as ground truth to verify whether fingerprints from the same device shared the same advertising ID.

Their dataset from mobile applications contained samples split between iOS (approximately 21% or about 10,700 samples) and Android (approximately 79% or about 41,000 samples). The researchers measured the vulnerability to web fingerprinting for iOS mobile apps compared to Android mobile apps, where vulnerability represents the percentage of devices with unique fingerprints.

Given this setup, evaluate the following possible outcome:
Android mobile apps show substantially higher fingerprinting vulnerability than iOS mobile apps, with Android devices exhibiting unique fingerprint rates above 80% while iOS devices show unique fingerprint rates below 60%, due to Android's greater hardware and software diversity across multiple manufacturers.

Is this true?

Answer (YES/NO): NO